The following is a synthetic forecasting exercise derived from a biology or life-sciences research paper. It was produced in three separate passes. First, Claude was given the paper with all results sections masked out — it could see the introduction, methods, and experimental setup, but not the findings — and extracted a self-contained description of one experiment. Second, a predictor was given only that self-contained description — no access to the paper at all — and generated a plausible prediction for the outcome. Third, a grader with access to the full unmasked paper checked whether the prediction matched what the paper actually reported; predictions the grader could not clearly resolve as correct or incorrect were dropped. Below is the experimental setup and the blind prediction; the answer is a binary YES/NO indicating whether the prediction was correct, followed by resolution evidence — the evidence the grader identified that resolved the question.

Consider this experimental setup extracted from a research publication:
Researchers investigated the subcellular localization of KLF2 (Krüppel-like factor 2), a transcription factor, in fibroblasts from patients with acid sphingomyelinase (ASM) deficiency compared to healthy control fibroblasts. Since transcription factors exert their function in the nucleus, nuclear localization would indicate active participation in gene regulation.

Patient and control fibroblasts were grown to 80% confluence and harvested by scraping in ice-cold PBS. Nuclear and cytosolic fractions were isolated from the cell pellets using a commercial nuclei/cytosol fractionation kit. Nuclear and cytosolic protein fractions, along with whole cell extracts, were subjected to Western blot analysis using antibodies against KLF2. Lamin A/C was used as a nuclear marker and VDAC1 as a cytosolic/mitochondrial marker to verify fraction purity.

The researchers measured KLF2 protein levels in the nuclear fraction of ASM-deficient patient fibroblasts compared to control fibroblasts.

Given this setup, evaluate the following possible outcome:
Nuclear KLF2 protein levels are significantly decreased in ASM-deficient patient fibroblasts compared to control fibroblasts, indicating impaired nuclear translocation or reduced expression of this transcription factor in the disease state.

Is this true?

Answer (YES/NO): NO